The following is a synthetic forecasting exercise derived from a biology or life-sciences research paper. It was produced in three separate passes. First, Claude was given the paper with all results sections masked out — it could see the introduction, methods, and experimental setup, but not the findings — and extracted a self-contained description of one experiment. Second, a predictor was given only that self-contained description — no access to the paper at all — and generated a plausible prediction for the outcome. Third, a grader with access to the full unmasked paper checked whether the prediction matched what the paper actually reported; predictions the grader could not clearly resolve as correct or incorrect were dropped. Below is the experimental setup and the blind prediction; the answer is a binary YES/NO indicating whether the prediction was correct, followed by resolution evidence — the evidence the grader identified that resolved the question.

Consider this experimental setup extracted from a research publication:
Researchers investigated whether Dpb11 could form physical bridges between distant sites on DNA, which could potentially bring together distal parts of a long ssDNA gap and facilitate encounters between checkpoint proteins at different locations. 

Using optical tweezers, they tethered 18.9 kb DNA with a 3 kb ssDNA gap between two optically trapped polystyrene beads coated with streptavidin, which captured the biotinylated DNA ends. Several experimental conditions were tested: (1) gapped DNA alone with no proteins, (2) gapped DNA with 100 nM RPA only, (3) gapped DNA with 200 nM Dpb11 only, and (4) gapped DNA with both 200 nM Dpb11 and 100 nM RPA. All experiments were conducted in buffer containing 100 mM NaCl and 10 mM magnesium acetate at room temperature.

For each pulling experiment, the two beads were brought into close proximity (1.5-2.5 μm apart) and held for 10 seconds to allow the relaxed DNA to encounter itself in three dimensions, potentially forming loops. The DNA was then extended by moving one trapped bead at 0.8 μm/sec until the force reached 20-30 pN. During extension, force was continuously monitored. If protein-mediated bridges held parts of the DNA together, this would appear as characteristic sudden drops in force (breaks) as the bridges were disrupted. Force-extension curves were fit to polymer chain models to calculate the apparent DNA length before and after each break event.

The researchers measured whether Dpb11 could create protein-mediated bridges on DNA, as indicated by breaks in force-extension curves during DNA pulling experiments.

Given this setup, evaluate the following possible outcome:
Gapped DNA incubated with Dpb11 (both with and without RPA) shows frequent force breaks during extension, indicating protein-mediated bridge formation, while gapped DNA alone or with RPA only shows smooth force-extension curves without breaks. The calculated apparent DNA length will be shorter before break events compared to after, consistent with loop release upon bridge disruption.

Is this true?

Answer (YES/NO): NO